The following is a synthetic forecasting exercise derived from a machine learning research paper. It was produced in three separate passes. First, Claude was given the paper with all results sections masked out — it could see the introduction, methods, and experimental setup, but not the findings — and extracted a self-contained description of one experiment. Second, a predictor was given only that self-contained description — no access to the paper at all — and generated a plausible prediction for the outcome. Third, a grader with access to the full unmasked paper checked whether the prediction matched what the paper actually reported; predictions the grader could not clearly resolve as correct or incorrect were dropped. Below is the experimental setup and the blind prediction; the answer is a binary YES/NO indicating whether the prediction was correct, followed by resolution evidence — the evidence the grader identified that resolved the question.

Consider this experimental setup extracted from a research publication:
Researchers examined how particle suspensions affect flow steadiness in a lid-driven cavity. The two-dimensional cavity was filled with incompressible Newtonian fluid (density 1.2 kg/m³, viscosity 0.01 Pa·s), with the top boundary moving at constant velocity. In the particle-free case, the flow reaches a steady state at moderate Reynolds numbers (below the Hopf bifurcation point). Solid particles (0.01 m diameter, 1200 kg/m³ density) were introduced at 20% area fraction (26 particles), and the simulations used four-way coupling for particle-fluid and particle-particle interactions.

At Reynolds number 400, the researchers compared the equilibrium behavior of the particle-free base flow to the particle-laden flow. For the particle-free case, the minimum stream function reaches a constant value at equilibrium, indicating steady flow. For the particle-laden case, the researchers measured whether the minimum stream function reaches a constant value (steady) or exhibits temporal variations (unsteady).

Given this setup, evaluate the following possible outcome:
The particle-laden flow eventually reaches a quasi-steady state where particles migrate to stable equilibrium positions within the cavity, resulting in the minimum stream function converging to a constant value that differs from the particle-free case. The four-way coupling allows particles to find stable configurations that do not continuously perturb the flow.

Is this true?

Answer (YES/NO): NO